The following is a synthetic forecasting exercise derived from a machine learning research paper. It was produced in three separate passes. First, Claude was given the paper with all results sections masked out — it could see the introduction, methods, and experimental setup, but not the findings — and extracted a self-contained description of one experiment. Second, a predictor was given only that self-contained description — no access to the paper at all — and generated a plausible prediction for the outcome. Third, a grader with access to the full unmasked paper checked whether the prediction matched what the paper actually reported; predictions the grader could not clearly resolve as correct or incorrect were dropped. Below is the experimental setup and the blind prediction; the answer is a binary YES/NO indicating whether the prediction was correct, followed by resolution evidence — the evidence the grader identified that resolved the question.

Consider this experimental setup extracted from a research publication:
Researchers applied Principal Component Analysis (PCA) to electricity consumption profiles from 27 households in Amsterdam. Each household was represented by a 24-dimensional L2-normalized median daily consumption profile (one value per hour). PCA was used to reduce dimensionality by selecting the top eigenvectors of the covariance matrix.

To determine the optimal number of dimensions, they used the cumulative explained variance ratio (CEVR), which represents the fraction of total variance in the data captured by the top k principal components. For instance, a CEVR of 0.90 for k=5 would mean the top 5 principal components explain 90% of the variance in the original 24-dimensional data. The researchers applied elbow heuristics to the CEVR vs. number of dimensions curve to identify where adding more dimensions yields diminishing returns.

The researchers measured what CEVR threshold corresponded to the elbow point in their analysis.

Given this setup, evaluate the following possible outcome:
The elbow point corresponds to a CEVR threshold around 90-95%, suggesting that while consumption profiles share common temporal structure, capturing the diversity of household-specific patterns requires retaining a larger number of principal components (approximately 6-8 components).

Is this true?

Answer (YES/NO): NO